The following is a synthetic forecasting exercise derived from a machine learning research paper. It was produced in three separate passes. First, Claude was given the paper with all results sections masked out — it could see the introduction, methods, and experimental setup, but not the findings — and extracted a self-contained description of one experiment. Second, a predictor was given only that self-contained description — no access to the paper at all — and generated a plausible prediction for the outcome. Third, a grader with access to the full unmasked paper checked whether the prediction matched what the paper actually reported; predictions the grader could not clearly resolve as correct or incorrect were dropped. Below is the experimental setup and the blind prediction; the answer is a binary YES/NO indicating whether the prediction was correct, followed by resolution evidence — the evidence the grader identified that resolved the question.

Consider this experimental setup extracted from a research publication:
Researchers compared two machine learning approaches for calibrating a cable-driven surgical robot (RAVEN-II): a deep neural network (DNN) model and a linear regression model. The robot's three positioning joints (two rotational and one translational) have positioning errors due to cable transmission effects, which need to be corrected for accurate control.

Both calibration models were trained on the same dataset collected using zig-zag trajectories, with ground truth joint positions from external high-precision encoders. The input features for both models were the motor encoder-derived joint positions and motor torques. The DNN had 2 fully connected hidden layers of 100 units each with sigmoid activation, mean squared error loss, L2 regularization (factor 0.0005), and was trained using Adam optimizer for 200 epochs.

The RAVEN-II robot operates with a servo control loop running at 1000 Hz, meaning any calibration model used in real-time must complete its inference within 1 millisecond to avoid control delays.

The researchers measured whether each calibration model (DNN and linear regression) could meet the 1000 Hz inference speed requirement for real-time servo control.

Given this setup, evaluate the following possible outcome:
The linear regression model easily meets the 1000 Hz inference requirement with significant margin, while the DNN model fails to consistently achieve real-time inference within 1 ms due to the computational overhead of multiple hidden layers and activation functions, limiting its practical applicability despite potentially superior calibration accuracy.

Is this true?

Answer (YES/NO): YES